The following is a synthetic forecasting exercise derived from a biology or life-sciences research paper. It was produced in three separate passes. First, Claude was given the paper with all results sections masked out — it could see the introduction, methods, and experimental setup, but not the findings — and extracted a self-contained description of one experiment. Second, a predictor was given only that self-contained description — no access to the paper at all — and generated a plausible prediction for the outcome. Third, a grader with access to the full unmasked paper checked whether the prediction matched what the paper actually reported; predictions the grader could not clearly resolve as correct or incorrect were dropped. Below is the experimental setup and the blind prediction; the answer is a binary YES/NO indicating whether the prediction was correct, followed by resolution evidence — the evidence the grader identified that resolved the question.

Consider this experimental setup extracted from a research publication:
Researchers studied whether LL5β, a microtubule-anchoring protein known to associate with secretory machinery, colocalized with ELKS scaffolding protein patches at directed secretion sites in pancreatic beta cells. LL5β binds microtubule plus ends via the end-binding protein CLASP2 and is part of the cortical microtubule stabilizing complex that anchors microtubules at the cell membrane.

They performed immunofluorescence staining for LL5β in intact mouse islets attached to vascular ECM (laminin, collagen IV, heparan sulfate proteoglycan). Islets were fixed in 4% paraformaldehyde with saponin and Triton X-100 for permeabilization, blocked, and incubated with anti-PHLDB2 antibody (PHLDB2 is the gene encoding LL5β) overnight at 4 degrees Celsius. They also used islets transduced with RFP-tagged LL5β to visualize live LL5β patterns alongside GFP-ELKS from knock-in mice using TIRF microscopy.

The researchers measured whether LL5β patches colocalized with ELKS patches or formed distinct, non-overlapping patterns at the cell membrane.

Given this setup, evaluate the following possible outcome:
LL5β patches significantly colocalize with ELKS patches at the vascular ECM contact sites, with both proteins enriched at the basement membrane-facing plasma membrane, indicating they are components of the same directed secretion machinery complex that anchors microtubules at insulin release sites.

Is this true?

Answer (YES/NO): YES